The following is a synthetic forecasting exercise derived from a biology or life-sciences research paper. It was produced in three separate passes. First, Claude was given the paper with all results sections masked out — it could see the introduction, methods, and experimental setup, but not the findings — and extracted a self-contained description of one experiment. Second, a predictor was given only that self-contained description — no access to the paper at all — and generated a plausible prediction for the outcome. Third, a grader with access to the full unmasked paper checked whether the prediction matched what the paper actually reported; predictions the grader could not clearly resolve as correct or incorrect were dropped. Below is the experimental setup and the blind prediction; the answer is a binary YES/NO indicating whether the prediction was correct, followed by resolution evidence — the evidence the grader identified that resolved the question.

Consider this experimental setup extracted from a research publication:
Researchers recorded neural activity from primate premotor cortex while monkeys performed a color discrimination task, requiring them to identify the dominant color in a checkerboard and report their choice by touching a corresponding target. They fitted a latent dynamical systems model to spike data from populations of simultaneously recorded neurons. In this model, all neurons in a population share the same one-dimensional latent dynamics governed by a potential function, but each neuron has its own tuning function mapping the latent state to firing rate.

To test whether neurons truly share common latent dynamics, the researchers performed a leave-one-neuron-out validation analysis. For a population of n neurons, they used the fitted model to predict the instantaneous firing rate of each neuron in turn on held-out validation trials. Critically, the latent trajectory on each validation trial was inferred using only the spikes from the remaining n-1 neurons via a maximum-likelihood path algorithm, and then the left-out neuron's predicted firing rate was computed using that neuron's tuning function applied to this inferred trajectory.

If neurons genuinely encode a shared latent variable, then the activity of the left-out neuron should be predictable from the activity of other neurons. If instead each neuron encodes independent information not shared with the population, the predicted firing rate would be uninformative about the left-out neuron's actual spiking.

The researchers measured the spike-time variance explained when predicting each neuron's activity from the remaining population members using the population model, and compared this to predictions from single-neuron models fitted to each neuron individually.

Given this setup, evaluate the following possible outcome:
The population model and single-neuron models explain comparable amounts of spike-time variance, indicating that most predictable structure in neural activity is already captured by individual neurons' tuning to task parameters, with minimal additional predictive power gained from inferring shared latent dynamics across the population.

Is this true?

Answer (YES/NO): NO